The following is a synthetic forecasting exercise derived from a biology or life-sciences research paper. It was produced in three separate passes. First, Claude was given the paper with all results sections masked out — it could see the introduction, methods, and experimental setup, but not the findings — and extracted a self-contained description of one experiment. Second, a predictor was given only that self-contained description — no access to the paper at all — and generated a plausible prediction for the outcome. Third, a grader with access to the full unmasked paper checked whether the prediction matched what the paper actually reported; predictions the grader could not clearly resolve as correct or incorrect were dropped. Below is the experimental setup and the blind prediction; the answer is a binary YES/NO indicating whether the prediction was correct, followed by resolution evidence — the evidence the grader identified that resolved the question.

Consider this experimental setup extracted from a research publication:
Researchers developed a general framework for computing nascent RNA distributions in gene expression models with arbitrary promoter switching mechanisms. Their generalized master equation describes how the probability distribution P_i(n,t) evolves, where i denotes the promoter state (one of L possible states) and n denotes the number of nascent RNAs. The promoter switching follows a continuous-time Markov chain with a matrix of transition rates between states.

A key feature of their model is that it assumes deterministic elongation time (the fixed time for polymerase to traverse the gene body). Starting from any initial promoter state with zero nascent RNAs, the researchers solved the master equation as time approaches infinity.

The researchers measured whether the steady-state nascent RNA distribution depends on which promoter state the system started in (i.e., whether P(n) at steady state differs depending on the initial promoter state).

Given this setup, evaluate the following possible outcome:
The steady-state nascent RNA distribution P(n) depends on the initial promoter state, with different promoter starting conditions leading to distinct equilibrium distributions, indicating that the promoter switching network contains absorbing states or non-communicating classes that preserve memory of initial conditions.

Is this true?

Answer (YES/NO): NO